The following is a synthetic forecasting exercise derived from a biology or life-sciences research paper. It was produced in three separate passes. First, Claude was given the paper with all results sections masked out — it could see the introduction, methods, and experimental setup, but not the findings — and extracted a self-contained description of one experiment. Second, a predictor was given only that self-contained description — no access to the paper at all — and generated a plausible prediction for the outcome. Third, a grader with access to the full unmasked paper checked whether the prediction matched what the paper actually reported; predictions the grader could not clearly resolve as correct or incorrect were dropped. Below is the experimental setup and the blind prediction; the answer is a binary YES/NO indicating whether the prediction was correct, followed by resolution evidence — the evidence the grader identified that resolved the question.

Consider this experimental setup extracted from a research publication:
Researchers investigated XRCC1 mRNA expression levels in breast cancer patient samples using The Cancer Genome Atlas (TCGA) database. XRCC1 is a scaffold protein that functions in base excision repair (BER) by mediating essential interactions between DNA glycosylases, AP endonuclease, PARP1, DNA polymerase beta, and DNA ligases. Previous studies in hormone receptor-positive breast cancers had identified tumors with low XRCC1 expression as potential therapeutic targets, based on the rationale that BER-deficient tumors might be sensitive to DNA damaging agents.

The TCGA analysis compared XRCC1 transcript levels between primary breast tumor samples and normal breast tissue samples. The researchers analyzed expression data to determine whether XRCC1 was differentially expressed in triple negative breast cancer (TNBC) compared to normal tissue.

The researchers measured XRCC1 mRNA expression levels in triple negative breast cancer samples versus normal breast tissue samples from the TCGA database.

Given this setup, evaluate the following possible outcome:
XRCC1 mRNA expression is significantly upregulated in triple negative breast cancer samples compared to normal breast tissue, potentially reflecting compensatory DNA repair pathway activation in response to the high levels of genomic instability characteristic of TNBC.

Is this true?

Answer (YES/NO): YES